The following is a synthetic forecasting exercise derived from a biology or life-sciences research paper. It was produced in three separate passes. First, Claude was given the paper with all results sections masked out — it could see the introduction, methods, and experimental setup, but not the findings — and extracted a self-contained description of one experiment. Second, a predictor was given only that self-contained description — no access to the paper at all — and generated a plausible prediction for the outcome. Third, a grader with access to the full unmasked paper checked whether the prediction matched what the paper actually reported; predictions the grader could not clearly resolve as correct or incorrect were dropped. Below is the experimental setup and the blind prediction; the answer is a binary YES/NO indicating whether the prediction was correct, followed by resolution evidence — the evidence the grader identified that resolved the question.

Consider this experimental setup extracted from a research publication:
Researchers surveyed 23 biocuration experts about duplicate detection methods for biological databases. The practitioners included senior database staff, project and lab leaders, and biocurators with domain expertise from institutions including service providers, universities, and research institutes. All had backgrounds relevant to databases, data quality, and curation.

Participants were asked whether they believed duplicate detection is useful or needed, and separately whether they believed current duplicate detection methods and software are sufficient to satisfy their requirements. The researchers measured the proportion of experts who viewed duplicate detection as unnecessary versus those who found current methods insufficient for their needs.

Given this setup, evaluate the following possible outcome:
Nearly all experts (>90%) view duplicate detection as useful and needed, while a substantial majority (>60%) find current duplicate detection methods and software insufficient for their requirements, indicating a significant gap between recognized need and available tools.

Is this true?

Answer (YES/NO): NO